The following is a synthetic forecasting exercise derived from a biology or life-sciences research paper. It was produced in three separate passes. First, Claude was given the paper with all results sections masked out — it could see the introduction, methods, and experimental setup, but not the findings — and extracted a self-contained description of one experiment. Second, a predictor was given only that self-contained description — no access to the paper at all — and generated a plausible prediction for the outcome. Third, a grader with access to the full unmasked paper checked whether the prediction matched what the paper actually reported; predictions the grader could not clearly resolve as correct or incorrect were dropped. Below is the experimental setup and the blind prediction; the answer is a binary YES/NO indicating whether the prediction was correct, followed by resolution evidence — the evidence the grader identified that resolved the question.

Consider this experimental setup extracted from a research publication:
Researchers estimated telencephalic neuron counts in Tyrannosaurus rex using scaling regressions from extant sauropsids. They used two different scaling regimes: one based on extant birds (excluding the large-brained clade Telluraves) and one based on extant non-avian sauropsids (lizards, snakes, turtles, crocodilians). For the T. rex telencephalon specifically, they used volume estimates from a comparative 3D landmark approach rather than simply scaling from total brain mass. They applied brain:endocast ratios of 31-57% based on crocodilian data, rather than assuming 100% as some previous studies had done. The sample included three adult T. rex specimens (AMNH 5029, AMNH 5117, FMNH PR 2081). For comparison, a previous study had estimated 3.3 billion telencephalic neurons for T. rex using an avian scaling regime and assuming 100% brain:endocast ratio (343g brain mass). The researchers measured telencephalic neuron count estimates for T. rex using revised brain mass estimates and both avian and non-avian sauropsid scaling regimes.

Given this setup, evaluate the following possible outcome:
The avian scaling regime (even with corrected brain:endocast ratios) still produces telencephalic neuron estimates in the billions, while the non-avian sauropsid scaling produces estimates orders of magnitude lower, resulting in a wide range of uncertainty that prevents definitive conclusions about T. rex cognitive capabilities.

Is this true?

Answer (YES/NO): NO